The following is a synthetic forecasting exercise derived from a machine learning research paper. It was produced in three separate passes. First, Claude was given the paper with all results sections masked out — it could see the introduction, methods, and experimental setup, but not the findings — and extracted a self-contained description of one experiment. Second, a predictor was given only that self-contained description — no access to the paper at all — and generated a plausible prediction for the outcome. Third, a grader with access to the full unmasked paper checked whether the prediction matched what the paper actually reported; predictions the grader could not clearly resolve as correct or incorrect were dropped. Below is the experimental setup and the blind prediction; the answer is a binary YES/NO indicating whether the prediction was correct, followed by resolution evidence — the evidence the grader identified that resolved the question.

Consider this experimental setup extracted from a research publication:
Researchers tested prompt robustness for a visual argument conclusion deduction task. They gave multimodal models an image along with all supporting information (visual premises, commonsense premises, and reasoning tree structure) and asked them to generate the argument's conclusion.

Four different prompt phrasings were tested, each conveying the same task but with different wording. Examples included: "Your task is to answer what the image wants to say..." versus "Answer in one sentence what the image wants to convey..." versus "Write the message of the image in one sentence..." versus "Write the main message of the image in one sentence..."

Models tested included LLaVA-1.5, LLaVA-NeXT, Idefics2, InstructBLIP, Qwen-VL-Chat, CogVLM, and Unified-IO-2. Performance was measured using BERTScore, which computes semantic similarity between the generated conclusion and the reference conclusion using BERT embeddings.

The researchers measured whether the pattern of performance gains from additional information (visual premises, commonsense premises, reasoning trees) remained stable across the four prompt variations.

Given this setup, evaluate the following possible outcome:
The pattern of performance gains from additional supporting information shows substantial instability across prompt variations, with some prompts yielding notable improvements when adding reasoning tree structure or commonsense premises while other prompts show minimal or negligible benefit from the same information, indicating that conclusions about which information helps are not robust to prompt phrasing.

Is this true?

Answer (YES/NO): NO